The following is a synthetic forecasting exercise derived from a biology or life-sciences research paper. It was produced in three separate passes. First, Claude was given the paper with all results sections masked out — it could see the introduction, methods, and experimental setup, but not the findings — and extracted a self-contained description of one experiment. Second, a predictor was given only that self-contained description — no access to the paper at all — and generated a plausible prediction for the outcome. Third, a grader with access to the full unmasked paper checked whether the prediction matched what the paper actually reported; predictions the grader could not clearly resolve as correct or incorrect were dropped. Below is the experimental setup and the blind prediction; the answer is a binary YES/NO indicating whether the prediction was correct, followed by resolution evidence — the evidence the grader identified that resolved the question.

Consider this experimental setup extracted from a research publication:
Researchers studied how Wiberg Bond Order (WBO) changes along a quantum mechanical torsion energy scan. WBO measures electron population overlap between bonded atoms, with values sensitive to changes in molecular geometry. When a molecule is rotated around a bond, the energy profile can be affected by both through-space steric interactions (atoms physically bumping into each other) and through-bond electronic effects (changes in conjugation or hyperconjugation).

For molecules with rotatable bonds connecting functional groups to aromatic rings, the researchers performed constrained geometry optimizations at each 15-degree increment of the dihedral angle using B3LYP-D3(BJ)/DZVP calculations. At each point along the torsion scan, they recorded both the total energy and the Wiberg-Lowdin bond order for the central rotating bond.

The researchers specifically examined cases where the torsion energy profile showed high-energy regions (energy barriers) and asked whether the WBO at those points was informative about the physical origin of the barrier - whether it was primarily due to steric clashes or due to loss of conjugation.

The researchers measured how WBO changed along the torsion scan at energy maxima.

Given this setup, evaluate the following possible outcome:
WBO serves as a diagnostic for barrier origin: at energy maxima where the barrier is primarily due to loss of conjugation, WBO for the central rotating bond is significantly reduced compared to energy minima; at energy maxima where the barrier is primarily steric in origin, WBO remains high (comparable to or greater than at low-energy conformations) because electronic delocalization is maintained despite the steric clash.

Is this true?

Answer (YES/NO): YES